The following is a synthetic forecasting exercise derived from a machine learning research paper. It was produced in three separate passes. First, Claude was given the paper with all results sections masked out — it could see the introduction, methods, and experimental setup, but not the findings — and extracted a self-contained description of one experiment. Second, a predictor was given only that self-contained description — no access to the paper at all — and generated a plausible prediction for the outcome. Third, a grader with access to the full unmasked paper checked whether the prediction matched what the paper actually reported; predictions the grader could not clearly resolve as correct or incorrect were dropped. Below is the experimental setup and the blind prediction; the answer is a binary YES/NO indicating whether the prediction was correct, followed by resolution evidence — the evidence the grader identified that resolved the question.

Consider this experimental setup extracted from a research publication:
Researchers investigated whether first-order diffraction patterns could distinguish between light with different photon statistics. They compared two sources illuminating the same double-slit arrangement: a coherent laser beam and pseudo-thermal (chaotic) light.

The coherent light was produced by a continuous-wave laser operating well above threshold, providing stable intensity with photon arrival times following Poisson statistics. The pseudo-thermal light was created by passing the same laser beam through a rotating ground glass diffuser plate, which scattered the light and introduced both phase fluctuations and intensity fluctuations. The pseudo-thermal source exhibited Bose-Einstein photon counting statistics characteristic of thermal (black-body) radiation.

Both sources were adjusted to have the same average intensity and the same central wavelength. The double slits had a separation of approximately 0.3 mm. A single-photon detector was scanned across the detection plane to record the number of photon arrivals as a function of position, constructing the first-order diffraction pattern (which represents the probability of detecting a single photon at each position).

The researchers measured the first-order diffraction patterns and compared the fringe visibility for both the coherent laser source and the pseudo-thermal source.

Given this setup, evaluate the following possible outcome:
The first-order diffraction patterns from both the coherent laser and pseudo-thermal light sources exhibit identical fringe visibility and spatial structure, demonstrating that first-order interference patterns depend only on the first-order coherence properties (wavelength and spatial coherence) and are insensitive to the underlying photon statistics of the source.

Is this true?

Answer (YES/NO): NO